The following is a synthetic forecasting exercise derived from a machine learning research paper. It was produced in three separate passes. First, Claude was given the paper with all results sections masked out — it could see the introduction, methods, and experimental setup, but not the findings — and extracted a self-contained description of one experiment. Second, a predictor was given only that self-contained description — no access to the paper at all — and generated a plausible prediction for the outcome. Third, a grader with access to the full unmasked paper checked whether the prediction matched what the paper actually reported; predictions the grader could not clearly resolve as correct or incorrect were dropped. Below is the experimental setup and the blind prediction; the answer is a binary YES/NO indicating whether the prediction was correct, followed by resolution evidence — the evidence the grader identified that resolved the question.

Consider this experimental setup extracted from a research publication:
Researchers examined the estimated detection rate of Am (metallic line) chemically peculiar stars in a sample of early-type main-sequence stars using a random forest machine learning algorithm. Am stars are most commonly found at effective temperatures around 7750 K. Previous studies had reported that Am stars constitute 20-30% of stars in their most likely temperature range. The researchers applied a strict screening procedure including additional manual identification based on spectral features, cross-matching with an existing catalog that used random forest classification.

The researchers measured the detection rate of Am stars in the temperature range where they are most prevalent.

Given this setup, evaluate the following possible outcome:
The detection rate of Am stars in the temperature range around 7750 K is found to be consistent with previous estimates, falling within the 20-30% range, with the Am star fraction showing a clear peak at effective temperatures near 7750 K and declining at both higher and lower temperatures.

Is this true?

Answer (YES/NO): NO